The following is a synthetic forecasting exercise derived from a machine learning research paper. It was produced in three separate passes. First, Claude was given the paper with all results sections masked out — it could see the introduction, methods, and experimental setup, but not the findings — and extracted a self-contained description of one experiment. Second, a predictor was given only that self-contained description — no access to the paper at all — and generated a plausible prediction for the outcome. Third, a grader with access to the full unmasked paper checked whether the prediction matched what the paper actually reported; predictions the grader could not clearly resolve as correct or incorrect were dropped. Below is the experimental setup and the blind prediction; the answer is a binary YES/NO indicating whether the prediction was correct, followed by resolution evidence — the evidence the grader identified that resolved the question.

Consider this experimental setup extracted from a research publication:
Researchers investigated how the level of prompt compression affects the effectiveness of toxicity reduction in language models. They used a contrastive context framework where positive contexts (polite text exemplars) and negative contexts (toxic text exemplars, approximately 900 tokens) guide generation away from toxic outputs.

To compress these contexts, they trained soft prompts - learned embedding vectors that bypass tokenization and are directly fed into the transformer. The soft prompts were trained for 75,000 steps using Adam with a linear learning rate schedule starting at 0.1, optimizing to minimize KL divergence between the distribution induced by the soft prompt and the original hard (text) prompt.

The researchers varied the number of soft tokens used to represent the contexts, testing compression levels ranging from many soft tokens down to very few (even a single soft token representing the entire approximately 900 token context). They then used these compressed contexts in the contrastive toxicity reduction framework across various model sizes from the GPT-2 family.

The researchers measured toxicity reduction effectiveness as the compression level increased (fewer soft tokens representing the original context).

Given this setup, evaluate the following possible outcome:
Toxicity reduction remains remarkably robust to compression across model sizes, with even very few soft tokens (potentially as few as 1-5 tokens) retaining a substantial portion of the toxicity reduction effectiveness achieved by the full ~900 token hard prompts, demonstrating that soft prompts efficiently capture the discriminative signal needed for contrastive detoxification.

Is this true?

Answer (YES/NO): YES